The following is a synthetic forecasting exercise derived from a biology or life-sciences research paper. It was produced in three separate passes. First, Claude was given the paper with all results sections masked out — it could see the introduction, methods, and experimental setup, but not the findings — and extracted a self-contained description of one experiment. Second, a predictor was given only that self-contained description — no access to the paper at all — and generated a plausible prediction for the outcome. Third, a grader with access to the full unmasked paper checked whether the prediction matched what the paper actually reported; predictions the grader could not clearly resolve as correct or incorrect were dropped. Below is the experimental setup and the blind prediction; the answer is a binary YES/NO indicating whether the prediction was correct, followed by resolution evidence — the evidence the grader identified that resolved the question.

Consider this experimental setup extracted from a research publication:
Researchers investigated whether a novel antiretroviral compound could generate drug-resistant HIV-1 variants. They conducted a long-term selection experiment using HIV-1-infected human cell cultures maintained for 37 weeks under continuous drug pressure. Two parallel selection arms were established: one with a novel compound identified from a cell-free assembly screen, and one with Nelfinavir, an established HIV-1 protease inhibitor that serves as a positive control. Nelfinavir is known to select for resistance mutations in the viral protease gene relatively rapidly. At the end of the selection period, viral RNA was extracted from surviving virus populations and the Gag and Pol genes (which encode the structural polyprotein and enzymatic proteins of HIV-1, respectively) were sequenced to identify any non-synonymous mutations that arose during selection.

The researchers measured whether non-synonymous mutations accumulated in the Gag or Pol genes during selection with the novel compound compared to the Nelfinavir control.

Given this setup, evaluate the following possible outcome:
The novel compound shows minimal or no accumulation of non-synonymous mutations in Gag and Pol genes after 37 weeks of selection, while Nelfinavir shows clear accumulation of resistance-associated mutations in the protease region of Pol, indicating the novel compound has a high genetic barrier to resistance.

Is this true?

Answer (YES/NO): YES